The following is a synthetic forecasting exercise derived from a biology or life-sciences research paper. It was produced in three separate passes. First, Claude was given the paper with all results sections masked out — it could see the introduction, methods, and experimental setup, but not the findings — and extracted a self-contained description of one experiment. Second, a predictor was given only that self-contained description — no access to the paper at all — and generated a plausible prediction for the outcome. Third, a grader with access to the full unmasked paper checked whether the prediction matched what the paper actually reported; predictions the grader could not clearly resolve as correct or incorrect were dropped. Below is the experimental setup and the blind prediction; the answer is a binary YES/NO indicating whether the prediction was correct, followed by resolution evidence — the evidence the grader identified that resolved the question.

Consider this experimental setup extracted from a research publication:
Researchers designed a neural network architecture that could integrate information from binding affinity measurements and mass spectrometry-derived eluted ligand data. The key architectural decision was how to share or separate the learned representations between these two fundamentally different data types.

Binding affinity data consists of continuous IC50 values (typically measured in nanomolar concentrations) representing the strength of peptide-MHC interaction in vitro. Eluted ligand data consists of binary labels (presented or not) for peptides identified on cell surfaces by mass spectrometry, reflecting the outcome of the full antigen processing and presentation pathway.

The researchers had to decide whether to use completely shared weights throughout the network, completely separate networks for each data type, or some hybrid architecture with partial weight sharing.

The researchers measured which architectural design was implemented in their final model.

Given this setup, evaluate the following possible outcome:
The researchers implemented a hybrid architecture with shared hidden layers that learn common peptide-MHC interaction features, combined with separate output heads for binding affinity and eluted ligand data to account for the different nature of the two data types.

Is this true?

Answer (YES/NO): YES